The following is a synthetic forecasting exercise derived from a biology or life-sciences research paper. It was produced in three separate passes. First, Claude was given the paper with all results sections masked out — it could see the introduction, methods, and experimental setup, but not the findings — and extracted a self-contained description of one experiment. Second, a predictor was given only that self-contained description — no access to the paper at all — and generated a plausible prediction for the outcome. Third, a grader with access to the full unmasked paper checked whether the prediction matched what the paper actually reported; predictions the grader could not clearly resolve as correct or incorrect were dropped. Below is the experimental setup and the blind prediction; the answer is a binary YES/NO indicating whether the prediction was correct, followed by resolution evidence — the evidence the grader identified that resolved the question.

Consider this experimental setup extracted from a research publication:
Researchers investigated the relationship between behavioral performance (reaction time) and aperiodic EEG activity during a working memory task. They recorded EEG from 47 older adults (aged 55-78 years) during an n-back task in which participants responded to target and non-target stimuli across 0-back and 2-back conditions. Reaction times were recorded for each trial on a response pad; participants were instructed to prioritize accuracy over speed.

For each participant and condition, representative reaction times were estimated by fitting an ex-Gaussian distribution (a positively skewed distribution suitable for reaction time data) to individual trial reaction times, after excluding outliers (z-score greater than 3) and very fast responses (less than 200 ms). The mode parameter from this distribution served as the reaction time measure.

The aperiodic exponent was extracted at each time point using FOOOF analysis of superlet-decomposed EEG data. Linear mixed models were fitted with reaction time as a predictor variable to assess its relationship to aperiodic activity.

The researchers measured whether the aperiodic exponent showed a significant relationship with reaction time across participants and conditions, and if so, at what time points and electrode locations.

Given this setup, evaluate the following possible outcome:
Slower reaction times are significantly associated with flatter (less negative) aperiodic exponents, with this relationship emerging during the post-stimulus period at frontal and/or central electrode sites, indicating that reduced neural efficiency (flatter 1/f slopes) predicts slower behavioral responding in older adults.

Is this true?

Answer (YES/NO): NO